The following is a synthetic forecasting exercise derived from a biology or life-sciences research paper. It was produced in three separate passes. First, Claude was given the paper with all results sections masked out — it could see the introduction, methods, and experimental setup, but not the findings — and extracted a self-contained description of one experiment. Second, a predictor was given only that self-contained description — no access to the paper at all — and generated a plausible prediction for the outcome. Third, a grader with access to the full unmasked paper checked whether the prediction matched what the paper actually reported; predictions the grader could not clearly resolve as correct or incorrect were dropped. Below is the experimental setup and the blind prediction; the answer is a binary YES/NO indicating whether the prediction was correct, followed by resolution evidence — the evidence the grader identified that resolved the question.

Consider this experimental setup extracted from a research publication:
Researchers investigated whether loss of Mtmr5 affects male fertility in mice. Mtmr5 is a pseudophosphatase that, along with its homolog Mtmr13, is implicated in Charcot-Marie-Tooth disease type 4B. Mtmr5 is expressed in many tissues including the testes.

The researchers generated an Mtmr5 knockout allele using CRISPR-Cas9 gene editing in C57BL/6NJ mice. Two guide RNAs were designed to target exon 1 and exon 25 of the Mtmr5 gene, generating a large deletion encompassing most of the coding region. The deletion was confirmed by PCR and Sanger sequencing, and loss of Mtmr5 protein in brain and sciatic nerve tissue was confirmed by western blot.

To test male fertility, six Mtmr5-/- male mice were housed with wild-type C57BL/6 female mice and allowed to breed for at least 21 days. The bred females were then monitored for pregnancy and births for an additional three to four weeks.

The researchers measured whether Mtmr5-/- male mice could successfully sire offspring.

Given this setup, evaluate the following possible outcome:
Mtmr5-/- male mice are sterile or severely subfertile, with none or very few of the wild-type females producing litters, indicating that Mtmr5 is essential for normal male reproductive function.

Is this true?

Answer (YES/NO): YES